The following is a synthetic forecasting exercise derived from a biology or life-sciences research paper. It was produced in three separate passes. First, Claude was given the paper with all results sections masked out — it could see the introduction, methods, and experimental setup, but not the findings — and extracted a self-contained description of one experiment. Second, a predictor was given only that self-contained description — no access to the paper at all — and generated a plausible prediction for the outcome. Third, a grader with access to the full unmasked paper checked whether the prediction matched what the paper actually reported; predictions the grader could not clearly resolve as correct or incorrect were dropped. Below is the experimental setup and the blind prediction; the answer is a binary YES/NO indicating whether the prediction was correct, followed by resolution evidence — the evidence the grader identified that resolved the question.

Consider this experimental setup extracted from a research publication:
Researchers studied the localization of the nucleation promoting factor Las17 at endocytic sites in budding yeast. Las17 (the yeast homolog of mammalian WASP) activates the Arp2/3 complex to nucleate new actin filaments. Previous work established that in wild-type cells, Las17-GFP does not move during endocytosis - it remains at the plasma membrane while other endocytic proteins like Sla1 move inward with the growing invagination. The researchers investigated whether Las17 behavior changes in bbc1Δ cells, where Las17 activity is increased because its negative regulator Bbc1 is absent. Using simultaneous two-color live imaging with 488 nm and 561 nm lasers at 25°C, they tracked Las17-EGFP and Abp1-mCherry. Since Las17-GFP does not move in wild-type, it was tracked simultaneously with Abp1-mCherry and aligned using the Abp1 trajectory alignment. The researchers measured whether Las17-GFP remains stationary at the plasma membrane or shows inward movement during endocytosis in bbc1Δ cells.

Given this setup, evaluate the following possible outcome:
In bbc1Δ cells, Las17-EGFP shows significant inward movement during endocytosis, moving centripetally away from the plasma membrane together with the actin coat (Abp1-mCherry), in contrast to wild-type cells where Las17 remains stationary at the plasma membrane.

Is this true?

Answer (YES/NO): NO